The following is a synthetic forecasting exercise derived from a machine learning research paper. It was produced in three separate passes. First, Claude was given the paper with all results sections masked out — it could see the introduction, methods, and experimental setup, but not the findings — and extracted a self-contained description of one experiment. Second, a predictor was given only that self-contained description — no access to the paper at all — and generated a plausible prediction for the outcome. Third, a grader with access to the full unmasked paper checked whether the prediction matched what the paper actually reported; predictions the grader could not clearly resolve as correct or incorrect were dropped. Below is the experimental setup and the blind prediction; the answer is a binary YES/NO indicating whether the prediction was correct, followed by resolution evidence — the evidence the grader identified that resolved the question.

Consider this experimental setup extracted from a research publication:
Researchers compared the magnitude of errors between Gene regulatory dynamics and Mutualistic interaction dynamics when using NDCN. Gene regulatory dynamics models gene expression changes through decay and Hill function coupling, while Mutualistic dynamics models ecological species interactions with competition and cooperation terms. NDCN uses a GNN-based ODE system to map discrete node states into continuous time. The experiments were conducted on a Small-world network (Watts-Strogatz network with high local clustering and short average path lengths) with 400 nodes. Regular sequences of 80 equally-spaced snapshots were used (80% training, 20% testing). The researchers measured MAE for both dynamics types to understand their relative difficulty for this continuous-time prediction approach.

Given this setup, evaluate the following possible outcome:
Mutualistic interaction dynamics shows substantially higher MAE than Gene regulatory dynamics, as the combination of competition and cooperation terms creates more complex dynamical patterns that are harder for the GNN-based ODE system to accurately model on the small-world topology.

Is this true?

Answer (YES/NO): YES